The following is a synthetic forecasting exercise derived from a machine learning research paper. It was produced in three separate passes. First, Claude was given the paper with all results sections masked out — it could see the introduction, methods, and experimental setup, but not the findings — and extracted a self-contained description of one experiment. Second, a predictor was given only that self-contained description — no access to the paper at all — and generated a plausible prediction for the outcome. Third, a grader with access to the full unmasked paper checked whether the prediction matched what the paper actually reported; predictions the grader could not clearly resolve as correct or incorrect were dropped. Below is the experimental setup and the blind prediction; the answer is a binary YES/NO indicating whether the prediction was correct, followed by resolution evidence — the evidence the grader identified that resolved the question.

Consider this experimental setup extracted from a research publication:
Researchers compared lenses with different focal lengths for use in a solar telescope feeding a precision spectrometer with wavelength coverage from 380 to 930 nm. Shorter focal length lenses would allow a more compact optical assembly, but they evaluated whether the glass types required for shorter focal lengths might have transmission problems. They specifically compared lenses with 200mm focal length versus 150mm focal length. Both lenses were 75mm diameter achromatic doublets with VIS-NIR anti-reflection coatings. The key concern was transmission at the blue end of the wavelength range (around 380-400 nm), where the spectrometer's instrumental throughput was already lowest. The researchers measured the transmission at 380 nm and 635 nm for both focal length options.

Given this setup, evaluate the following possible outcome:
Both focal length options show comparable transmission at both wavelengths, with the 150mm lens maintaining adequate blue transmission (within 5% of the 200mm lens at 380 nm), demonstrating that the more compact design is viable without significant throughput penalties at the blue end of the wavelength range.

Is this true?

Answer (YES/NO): NO